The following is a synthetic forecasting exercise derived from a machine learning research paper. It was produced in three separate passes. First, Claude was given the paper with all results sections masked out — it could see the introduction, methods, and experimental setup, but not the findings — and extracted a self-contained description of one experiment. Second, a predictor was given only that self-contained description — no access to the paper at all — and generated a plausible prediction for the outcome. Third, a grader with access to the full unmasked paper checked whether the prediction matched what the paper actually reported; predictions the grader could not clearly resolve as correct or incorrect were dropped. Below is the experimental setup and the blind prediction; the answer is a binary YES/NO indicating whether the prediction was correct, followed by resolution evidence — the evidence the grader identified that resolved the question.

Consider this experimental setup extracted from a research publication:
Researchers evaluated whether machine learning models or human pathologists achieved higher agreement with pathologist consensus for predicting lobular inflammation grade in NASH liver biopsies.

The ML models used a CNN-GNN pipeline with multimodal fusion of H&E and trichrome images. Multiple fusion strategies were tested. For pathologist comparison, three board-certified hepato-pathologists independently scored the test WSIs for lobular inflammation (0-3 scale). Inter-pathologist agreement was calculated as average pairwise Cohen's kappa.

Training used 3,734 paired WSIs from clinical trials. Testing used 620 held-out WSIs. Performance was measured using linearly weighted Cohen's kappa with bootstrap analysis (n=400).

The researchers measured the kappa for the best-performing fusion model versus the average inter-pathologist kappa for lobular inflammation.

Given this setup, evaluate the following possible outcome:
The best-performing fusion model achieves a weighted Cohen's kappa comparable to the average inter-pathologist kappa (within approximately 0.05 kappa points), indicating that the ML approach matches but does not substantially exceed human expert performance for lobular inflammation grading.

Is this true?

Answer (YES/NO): NO